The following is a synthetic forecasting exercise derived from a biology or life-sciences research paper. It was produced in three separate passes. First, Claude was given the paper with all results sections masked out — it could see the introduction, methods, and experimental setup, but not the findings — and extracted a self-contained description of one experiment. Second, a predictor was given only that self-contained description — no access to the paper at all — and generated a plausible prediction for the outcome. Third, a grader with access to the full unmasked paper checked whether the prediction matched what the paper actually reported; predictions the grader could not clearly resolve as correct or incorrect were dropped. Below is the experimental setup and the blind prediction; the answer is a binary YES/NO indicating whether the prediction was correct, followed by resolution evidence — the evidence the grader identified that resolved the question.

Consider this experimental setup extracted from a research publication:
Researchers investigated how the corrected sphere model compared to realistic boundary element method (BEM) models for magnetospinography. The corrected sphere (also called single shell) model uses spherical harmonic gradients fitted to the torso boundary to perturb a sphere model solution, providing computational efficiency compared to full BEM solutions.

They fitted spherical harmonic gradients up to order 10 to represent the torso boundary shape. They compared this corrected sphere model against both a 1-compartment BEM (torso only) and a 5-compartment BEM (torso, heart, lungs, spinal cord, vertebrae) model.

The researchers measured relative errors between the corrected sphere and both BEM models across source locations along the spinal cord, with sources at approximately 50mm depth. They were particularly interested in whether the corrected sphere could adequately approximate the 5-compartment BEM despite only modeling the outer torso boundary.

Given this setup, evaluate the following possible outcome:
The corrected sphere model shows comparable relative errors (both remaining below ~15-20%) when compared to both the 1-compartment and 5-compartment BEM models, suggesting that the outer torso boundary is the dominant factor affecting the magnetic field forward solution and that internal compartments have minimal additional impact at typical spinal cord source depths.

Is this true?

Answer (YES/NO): NO